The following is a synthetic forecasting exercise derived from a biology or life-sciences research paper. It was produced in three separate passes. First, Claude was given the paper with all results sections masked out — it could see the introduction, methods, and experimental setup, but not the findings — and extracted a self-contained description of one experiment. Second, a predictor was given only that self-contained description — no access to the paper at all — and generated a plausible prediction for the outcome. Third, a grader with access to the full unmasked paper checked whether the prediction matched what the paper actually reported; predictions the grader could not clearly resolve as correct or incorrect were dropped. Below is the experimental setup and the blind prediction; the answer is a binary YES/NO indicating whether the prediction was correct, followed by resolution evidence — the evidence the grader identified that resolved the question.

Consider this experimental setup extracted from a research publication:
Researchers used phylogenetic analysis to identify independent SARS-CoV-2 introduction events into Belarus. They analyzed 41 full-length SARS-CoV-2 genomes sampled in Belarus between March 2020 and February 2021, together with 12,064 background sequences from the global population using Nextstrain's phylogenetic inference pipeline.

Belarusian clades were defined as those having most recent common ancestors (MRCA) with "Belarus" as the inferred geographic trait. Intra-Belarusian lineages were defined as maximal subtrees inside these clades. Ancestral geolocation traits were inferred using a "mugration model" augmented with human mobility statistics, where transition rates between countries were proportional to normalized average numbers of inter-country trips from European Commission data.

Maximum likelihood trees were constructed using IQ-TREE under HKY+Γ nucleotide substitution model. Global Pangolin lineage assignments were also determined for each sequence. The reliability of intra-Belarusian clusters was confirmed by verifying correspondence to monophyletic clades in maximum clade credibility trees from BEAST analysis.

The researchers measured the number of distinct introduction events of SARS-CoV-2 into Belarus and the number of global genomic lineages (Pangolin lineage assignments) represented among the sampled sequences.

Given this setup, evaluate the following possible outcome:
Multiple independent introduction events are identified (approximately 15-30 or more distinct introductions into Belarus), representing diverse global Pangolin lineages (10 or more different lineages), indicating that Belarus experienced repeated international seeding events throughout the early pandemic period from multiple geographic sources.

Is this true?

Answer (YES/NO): YES